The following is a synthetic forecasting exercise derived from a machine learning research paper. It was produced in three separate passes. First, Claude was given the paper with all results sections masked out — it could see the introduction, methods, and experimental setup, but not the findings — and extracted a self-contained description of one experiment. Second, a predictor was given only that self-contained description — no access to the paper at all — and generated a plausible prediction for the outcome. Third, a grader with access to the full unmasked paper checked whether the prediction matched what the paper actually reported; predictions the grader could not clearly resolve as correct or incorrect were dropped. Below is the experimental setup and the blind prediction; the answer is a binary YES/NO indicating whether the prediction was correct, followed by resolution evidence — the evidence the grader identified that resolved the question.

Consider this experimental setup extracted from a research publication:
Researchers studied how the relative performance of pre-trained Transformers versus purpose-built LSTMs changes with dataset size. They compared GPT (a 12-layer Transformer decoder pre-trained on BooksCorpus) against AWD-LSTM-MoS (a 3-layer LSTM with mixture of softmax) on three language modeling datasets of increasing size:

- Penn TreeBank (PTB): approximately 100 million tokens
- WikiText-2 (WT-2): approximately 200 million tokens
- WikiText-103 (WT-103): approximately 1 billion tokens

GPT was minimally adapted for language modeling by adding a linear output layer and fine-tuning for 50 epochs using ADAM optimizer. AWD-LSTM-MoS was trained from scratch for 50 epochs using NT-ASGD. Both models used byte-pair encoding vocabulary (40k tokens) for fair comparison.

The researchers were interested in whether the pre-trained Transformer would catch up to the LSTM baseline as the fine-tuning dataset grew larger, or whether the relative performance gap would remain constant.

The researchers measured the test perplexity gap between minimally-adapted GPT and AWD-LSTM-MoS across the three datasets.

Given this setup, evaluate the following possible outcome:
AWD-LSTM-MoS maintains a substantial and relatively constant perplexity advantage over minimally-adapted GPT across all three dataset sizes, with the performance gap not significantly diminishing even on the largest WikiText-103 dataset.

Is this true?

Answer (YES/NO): NO